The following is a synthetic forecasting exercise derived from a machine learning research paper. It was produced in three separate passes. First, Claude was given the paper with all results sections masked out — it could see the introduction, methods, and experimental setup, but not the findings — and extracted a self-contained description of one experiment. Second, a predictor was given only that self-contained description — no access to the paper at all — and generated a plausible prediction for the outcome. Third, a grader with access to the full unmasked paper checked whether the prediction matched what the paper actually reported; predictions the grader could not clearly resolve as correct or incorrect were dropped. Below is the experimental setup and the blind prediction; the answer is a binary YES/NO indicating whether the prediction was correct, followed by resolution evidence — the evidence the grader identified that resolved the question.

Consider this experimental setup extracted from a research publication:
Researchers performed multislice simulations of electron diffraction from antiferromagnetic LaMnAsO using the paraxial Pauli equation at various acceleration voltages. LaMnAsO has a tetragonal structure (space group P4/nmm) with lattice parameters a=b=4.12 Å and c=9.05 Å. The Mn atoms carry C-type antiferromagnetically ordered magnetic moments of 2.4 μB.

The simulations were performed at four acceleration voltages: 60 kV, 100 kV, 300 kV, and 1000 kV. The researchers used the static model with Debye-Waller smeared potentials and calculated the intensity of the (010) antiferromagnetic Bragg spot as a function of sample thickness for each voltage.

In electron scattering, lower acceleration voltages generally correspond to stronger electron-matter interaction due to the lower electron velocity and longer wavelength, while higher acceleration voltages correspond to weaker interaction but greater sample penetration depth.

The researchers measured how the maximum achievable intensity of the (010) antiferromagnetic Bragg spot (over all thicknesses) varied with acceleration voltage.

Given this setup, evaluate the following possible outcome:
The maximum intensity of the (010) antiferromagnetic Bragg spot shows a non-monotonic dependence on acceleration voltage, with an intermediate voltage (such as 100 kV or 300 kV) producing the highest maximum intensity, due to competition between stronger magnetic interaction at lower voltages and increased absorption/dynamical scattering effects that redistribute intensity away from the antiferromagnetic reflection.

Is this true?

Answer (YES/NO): NO